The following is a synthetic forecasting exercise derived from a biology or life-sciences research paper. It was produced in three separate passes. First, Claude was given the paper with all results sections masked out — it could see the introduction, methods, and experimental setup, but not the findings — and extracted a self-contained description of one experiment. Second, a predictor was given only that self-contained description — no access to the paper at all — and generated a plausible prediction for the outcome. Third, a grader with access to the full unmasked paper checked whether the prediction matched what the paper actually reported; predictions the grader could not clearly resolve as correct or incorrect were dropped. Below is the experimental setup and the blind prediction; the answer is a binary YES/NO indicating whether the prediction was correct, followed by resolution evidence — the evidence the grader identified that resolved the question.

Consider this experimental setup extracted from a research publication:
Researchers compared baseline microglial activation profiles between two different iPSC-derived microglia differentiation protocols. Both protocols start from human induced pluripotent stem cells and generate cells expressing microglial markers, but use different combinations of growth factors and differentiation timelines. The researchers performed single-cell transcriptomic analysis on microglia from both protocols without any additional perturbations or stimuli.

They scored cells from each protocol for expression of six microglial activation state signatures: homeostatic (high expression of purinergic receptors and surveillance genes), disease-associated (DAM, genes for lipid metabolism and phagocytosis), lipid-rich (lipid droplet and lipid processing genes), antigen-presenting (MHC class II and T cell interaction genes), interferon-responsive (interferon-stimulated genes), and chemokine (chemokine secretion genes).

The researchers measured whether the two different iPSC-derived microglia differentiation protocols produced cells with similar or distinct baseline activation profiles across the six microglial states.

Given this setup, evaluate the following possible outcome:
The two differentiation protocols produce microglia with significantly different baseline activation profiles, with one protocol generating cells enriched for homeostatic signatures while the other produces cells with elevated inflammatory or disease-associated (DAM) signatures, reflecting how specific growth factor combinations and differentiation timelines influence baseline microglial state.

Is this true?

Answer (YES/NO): NO